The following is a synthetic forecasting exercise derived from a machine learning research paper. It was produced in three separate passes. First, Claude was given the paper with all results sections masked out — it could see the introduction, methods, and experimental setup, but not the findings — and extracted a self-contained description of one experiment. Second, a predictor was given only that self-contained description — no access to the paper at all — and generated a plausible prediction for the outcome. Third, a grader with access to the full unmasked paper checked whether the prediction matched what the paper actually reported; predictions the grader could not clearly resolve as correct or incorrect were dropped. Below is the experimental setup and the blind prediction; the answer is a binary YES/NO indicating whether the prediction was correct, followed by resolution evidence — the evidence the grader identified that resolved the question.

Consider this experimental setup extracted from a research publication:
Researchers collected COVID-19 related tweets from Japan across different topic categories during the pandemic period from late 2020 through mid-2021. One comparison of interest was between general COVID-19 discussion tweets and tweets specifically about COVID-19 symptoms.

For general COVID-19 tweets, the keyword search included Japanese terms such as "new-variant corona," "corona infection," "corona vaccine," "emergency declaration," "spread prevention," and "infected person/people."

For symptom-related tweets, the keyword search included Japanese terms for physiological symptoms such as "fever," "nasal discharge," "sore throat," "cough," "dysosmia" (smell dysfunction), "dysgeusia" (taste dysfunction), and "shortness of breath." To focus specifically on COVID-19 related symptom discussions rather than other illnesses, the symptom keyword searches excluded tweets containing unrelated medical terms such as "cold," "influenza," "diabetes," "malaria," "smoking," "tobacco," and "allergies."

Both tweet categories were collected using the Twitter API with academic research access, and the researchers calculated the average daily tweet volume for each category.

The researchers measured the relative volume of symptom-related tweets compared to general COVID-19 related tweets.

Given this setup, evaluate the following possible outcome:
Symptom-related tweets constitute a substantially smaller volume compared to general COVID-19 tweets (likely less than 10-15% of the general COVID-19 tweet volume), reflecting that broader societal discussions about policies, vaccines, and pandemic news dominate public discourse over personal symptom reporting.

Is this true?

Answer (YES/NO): YES